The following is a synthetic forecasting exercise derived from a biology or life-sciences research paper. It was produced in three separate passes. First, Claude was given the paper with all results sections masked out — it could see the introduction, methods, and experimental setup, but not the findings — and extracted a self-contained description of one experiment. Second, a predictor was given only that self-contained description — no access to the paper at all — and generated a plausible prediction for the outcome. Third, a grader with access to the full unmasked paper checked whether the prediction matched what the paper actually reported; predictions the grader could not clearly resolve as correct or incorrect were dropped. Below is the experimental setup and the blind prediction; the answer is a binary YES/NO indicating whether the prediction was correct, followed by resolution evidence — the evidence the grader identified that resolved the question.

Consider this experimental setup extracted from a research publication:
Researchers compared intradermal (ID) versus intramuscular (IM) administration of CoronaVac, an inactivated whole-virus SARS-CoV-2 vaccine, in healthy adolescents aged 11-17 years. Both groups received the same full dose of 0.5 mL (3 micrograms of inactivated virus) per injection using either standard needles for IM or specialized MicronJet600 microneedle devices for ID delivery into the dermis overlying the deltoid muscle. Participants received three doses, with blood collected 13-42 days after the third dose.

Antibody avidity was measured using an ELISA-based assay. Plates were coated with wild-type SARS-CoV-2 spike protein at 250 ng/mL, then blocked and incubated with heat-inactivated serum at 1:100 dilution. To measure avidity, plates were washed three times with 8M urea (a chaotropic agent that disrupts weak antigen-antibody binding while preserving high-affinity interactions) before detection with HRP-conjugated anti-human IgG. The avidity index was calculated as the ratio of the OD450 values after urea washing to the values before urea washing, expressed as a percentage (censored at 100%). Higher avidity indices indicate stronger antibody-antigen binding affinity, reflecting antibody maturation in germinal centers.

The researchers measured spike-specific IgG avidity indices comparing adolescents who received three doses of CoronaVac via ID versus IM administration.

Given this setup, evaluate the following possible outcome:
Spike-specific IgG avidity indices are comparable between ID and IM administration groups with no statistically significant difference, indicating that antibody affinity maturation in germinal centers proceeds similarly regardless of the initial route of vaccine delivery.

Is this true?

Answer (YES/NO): NO